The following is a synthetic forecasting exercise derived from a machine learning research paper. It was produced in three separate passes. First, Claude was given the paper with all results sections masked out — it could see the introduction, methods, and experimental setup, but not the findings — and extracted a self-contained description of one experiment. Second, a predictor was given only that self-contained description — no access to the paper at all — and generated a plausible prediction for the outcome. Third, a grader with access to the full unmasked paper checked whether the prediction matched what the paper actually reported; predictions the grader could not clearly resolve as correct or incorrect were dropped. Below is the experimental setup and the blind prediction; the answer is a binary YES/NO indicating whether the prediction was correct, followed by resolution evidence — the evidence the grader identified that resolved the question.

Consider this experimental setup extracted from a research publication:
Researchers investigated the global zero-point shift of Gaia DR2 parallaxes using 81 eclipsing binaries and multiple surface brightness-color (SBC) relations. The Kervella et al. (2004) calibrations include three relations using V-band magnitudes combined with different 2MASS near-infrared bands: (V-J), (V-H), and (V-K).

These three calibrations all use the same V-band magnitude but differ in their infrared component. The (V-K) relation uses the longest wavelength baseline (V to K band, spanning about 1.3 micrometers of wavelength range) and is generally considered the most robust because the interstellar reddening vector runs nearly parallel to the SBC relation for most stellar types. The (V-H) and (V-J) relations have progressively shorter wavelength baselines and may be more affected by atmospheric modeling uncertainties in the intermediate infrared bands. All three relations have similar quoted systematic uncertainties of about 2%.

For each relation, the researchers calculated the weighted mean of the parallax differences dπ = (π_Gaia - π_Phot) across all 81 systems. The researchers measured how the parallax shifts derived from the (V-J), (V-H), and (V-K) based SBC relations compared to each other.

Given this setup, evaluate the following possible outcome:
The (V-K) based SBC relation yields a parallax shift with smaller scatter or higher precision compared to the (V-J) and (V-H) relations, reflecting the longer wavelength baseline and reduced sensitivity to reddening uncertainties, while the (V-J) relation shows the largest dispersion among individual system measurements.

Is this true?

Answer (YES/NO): YES